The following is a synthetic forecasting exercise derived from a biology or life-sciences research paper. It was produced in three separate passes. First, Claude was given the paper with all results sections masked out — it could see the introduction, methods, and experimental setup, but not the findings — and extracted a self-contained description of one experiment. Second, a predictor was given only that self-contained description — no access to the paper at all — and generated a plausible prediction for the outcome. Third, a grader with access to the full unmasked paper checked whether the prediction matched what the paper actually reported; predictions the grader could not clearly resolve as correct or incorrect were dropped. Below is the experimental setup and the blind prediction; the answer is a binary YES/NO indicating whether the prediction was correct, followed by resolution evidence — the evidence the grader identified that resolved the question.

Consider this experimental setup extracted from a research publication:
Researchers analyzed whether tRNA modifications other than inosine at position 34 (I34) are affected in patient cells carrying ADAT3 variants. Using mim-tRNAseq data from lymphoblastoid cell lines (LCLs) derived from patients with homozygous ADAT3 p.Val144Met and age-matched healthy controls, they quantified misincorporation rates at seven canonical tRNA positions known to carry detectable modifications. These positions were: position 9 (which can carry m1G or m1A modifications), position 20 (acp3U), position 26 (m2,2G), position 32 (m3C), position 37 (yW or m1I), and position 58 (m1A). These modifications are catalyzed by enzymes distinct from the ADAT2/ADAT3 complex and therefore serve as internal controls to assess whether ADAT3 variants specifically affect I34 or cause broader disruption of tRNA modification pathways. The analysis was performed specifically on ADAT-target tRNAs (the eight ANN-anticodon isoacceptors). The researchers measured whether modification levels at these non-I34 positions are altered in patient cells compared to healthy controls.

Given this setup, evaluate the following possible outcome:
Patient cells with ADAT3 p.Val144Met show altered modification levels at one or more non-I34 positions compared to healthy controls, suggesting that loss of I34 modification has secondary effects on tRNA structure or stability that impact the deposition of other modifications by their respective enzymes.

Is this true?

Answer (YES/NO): NO